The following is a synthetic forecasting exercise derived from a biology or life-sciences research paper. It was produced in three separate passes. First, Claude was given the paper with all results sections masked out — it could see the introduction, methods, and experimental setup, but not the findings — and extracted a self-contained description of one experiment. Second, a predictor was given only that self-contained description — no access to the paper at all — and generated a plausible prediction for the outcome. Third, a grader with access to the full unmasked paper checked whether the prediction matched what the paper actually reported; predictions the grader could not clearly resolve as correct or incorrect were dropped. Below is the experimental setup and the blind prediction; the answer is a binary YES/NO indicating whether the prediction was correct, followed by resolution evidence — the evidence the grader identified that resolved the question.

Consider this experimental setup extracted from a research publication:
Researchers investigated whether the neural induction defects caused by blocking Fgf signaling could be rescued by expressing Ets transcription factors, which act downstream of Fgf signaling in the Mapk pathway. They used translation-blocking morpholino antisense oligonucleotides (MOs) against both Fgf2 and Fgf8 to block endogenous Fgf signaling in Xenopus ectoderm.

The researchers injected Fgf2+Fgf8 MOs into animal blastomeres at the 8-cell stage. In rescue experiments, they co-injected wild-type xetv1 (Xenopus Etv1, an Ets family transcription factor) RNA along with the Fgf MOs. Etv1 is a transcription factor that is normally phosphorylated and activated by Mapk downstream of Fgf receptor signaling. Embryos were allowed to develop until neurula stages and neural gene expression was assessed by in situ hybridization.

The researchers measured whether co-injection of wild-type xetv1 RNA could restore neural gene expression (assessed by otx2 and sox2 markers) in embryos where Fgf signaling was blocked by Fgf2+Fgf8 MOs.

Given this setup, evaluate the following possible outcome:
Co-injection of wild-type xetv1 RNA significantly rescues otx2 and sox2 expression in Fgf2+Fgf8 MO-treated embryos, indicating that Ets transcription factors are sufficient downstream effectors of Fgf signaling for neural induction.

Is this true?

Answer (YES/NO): YES